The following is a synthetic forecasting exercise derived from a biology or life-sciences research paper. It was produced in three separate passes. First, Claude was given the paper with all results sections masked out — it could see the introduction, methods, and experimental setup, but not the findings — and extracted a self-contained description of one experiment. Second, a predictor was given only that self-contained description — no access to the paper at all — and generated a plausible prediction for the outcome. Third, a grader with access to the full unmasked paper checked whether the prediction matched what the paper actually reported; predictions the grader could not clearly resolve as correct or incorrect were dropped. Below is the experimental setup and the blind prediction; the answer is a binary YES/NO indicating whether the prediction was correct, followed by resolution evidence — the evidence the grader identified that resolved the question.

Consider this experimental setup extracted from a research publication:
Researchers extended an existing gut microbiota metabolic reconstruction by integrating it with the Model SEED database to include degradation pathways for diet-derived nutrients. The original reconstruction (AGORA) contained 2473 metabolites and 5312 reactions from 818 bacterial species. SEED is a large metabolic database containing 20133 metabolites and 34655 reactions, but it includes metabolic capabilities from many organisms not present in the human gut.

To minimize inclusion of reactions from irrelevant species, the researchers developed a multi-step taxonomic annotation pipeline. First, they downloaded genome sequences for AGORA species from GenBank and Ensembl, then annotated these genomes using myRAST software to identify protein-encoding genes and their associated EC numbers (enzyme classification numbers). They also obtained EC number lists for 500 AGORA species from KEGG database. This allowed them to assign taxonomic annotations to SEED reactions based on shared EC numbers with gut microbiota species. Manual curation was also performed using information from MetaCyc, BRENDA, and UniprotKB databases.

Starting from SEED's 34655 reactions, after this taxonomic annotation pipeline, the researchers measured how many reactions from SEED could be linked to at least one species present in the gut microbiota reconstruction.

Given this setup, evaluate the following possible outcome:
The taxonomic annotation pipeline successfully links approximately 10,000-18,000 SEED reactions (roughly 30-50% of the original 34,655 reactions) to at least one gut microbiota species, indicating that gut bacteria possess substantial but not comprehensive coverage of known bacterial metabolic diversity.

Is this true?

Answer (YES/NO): YES